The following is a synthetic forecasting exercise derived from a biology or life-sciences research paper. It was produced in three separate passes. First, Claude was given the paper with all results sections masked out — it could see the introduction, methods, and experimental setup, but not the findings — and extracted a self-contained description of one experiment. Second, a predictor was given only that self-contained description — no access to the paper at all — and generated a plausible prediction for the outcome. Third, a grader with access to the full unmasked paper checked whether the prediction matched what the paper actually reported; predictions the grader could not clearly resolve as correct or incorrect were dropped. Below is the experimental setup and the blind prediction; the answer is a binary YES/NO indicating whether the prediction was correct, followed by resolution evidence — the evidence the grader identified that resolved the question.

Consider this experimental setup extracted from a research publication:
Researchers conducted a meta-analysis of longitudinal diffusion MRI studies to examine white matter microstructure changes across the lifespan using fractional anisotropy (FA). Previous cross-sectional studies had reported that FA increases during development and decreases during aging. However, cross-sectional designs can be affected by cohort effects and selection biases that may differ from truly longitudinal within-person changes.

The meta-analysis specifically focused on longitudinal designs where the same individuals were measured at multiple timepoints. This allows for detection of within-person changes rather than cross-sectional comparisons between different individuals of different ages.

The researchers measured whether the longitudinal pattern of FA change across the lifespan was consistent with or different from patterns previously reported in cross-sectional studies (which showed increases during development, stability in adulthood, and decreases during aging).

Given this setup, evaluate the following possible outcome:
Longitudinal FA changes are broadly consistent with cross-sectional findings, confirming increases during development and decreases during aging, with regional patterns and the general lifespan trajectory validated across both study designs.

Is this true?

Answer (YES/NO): YES